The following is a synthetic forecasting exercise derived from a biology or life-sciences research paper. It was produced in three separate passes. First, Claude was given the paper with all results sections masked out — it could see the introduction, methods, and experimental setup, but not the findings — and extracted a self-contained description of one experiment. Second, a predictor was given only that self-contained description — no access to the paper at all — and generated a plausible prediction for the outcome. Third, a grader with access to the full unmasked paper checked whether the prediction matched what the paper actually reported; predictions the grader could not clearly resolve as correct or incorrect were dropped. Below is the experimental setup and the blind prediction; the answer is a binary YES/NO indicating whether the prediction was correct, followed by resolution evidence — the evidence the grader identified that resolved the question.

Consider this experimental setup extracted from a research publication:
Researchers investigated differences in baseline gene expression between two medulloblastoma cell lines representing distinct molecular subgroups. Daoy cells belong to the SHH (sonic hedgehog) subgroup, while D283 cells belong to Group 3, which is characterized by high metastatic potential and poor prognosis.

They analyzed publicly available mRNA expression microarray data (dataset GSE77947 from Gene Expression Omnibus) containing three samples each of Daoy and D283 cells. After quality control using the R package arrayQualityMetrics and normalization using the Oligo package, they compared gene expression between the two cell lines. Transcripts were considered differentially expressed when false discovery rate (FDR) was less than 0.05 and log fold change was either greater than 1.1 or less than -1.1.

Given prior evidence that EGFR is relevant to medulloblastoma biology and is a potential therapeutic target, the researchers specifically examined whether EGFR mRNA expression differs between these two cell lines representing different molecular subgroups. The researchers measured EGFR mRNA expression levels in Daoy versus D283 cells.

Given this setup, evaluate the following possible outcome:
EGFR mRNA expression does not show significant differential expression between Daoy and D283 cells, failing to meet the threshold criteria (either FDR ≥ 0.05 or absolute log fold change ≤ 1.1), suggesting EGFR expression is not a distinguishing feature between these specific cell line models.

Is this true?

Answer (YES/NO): NO